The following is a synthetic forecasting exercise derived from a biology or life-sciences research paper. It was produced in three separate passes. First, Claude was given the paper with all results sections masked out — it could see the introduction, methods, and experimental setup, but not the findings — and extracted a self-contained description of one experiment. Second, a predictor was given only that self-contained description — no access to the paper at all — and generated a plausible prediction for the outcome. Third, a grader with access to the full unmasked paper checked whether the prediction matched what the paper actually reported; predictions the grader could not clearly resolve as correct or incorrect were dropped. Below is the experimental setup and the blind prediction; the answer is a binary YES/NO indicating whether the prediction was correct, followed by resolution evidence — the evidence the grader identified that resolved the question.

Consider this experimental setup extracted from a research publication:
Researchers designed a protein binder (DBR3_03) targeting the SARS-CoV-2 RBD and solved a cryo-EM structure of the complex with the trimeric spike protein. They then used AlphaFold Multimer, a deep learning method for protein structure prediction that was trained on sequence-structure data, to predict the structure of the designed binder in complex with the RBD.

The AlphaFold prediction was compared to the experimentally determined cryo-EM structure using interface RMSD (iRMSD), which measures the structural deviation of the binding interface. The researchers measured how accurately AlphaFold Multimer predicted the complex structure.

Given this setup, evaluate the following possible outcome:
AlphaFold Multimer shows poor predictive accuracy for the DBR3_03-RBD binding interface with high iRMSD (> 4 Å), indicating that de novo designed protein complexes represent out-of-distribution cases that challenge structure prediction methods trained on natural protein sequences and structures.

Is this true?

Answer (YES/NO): NO